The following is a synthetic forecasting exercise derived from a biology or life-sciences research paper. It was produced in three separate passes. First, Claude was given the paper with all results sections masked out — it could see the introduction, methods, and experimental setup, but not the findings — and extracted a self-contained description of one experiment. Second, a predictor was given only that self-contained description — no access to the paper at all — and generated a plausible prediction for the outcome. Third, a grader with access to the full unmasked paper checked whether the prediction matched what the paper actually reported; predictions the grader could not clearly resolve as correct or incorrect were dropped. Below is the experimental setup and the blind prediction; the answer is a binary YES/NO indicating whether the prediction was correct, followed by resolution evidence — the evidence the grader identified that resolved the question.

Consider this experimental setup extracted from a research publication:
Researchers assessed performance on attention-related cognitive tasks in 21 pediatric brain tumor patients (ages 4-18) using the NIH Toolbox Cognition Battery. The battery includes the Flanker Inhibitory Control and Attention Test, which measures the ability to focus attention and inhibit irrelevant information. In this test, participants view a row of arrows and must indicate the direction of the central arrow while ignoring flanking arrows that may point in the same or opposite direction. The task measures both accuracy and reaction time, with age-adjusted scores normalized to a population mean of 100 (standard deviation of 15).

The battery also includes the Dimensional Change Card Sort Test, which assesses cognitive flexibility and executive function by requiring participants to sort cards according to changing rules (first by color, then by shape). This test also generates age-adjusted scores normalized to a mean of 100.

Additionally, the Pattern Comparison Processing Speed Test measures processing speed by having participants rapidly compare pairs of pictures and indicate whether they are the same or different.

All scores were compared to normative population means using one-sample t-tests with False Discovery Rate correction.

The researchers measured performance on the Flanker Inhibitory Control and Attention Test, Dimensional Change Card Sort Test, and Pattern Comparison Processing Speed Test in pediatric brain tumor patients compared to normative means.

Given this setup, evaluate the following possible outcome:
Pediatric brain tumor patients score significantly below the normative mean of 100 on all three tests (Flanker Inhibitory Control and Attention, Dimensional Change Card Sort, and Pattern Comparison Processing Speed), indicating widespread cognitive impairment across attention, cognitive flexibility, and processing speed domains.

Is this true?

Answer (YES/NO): NO